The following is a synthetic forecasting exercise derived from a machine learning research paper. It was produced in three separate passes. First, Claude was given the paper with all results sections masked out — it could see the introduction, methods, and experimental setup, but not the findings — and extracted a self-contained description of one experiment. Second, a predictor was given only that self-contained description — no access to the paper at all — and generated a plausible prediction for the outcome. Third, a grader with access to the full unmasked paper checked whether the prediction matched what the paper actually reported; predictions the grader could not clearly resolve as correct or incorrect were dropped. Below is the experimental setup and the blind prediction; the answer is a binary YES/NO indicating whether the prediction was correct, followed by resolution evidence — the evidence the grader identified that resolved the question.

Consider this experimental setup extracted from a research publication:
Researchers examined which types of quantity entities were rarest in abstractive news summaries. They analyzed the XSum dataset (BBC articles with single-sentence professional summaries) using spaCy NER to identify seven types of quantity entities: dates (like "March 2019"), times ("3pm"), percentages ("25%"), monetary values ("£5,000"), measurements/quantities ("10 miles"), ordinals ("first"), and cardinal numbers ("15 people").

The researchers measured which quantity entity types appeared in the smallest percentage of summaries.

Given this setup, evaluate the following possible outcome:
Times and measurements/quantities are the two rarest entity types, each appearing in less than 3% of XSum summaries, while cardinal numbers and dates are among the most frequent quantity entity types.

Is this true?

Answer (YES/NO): NO